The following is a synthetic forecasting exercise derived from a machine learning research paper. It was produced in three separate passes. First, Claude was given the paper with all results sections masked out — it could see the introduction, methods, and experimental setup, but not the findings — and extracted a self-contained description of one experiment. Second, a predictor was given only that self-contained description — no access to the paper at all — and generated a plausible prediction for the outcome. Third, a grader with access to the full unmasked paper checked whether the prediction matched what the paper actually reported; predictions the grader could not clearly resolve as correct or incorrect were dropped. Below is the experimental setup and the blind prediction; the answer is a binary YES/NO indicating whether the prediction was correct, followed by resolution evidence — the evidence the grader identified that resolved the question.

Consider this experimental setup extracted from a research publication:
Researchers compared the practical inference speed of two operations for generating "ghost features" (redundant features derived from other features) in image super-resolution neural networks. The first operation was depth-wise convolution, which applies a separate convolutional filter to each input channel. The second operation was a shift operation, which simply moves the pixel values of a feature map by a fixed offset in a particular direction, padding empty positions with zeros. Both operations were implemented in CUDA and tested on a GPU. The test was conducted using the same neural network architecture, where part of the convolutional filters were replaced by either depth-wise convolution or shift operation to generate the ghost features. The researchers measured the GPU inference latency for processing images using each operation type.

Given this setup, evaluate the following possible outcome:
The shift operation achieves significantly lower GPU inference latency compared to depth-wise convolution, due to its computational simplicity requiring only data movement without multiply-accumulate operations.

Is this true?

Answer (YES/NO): YES